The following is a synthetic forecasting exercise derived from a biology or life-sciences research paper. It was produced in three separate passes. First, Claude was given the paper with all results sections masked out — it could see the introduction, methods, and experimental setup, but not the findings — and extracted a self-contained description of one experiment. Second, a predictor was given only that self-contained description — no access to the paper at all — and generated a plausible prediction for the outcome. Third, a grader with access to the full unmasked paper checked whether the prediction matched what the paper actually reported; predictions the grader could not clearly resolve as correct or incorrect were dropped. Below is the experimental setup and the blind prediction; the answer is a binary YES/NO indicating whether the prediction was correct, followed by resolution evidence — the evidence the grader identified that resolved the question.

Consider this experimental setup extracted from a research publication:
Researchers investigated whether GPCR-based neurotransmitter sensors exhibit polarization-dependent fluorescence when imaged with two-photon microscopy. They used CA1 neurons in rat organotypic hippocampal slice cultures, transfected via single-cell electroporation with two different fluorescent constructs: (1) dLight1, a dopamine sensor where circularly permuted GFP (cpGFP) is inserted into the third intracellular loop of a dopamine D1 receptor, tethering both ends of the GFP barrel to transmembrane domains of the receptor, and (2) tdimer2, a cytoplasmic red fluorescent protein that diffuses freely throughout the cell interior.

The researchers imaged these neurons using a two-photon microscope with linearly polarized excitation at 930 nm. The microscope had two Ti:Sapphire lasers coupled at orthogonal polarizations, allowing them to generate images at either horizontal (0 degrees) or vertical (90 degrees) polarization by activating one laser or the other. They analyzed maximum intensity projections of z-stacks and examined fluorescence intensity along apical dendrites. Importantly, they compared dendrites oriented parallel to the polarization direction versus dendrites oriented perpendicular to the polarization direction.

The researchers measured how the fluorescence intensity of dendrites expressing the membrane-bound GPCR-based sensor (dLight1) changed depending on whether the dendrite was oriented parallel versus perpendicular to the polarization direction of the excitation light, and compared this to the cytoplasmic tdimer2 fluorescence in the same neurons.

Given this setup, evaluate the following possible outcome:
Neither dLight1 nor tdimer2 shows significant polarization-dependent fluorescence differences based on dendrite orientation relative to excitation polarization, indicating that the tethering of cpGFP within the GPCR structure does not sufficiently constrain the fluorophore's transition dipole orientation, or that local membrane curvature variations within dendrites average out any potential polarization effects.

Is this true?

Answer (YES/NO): NO